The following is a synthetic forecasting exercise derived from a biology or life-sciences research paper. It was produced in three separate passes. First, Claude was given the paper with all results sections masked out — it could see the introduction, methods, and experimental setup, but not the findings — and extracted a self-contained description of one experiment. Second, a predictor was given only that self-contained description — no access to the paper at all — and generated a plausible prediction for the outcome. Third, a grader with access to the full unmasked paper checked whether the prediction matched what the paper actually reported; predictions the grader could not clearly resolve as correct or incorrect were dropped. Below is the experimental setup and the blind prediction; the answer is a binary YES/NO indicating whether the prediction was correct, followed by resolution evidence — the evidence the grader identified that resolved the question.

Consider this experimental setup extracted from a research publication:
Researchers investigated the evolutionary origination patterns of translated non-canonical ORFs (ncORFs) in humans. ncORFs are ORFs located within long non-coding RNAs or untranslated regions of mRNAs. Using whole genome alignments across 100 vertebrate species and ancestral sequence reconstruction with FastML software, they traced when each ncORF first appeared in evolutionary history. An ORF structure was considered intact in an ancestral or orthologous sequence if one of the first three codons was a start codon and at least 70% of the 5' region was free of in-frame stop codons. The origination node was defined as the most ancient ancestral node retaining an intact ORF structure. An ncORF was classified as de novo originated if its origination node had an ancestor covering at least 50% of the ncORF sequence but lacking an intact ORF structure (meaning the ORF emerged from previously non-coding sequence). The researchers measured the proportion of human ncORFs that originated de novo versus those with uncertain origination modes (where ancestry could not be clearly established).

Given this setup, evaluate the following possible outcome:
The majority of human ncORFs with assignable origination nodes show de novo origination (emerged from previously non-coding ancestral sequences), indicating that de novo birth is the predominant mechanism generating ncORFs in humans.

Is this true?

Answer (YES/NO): YES